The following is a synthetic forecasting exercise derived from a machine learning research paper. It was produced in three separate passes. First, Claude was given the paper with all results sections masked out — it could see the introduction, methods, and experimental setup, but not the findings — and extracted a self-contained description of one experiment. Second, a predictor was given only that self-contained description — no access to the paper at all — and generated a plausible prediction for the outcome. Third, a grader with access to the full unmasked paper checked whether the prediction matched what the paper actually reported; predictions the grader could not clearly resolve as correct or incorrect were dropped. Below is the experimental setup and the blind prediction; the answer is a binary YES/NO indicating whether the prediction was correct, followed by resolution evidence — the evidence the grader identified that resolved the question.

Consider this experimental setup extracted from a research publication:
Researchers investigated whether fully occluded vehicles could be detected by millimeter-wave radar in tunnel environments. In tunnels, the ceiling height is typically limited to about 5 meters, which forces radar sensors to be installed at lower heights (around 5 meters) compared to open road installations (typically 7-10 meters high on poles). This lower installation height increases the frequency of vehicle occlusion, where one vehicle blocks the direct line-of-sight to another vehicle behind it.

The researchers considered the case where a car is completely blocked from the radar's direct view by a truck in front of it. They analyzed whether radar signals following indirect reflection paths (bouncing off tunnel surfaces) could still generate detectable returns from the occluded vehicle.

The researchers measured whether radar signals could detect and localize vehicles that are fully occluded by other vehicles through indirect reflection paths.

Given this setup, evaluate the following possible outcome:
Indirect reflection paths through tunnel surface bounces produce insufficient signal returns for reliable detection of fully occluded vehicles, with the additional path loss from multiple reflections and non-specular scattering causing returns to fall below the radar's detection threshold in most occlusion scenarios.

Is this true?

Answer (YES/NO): NO